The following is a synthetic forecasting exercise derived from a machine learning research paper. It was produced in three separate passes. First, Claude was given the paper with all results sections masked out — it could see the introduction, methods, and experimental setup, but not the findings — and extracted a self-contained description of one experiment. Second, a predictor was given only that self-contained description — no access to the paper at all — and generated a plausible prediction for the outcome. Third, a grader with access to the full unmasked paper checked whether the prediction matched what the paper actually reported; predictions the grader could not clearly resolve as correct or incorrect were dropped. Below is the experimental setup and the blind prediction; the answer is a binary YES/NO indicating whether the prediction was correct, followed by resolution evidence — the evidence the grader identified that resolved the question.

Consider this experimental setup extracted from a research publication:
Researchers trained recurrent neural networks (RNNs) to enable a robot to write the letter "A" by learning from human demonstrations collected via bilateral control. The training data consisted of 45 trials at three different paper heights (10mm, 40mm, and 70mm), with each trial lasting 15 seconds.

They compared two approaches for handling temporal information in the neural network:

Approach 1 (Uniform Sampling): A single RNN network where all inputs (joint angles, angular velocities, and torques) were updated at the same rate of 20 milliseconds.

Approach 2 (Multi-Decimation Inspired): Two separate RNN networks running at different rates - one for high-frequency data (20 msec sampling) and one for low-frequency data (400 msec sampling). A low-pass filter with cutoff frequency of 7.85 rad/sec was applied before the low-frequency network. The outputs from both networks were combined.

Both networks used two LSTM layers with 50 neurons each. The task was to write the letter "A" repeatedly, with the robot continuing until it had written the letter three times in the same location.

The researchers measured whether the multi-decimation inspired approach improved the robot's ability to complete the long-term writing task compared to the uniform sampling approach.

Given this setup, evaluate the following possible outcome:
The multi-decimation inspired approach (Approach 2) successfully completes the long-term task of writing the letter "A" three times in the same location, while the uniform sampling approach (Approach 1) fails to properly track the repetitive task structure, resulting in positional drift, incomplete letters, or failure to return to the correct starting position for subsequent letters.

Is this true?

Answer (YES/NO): NO